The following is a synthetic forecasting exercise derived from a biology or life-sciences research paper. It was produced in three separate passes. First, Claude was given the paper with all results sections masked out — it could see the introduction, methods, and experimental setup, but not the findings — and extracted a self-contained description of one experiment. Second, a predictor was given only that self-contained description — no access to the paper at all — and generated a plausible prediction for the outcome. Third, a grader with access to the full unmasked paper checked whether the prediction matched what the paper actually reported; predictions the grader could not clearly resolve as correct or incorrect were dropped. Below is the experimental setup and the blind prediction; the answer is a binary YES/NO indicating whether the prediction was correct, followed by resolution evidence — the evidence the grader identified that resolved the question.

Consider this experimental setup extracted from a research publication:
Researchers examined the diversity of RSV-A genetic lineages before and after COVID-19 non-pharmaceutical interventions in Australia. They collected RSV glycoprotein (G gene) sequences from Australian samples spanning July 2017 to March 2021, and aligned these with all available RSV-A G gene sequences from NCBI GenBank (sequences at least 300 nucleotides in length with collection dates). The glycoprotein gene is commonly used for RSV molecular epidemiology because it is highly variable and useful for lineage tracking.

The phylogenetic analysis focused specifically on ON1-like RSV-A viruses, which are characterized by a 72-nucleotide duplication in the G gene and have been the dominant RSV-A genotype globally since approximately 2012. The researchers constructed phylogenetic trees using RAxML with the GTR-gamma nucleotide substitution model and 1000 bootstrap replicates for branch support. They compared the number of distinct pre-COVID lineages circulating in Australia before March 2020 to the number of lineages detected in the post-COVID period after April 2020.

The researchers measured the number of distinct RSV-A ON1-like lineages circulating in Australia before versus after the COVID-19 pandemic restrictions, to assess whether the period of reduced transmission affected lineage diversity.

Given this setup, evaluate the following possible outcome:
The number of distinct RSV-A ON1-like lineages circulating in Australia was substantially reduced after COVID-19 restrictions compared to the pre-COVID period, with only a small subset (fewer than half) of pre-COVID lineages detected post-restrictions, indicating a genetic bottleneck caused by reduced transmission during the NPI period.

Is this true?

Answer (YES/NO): YES